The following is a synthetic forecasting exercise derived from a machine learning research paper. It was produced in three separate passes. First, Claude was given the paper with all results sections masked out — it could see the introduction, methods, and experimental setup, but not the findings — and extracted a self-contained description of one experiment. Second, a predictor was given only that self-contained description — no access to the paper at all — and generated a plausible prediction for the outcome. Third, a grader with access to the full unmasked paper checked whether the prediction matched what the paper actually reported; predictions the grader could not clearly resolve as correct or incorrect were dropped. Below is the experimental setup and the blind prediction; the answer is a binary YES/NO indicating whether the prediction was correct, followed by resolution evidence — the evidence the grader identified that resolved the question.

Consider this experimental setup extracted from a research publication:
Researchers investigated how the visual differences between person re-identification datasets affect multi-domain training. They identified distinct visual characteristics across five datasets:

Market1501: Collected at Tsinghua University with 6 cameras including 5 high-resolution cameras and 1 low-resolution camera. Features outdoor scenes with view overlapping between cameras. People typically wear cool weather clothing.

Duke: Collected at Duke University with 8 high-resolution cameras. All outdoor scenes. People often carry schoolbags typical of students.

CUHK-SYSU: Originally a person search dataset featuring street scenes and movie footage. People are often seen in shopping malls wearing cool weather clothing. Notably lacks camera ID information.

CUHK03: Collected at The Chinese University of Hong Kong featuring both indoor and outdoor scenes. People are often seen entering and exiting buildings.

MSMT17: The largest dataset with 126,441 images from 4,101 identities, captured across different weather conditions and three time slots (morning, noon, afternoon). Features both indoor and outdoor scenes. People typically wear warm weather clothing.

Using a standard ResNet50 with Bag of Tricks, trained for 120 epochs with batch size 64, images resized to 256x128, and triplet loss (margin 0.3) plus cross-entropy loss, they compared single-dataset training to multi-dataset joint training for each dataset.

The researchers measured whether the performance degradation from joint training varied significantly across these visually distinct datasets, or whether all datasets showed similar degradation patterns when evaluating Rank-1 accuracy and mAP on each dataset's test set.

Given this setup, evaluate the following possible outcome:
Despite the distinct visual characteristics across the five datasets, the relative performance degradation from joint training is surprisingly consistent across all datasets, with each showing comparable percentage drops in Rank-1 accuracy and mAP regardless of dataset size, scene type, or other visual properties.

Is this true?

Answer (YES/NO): NO